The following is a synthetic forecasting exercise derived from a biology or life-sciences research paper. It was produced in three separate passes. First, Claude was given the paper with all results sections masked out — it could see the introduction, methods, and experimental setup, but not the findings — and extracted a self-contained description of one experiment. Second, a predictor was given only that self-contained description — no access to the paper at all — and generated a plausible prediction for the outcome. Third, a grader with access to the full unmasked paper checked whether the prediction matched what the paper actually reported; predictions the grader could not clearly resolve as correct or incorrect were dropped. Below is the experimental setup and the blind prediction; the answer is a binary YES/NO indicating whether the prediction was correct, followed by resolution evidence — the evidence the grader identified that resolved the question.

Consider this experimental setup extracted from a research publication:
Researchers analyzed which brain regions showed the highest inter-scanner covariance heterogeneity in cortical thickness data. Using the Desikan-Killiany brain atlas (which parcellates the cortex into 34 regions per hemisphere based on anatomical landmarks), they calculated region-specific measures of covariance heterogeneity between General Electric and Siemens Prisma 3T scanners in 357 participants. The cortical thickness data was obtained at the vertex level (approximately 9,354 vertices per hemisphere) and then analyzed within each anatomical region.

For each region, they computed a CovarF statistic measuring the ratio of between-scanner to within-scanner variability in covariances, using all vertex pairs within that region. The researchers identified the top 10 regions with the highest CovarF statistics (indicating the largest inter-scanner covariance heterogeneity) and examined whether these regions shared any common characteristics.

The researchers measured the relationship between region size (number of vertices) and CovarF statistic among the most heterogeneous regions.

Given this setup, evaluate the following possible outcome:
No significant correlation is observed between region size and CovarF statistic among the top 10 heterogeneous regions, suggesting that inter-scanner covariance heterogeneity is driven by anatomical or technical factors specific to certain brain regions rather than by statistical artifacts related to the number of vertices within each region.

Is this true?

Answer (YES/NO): NO